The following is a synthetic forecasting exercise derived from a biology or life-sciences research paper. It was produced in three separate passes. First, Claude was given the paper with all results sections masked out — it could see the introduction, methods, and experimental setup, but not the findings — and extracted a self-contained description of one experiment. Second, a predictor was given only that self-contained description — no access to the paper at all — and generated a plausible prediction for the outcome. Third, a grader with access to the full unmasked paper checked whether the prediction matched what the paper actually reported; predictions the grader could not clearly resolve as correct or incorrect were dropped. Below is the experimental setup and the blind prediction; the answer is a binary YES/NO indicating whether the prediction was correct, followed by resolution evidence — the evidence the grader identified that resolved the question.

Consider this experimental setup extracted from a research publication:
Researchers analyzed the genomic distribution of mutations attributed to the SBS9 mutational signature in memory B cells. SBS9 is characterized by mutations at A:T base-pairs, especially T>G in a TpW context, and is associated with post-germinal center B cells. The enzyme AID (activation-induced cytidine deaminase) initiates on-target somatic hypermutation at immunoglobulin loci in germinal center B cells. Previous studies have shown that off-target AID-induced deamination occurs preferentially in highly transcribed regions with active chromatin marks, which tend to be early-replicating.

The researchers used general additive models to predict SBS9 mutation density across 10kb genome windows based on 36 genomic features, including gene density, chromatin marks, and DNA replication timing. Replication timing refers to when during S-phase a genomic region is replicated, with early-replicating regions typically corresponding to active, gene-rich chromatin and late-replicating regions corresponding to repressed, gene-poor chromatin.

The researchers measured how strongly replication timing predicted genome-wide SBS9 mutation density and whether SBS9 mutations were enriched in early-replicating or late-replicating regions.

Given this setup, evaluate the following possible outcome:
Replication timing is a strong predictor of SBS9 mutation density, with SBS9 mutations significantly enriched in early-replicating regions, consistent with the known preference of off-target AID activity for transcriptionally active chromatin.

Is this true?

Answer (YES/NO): NO